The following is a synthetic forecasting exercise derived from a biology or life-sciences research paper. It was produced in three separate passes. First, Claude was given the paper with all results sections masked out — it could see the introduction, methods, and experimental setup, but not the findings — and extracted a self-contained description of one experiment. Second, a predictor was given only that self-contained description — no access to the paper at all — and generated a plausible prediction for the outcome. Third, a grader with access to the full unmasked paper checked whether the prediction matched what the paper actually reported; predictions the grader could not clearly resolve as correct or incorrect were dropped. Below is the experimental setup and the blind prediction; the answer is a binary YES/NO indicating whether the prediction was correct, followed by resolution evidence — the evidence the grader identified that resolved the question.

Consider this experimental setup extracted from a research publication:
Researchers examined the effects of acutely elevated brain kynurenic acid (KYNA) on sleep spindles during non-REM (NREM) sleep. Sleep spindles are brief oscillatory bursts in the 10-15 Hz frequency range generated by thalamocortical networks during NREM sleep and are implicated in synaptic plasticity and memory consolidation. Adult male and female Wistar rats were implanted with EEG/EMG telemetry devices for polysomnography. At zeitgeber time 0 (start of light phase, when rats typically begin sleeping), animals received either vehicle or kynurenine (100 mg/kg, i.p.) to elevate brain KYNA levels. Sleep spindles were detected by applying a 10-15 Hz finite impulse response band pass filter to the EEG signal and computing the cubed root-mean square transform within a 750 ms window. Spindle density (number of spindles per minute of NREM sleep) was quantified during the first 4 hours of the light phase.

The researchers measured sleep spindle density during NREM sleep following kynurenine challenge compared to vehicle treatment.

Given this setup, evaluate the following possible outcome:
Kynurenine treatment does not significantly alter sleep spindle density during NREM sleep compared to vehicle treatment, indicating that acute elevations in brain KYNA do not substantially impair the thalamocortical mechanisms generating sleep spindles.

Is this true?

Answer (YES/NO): NO